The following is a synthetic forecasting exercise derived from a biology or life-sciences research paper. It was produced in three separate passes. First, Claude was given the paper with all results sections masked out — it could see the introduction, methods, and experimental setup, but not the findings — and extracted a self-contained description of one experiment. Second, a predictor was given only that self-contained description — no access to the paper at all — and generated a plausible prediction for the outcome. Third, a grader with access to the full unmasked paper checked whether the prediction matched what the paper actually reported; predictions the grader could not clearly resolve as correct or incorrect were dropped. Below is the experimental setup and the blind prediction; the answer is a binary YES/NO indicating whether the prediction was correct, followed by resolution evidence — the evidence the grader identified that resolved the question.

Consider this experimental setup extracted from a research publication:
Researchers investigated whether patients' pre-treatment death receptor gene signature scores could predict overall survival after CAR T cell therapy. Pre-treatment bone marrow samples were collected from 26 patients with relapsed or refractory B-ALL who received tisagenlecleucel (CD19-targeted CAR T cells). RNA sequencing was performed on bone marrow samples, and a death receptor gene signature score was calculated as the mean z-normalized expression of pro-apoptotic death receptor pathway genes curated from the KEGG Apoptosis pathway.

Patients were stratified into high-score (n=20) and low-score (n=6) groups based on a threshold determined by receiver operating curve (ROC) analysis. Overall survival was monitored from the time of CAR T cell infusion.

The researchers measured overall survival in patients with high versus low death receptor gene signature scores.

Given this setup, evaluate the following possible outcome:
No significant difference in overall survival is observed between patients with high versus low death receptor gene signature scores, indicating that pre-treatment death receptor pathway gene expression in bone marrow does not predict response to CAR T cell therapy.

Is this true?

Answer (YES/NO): NO